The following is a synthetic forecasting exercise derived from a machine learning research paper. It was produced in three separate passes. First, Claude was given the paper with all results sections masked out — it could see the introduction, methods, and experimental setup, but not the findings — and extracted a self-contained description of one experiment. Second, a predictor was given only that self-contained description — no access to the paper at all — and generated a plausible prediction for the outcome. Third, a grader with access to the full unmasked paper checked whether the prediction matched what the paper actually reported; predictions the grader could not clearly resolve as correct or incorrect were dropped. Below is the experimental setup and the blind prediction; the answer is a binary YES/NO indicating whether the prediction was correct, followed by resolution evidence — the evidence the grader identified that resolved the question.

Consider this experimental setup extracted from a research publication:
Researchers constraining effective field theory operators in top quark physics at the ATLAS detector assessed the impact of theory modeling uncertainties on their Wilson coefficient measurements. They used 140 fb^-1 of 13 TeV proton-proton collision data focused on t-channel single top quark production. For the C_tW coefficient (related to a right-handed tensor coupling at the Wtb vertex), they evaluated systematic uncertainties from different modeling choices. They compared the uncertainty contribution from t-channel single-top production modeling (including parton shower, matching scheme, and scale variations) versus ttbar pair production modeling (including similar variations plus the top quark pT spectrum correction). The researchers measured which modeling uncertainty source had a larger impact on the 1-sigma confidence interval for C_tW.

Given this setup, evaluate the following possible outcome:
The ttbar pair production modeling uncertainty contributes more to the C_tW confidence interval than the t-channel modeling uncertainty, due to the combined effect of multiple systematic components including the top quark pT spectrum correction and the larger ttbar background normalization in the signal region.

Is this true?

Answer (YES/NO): YES